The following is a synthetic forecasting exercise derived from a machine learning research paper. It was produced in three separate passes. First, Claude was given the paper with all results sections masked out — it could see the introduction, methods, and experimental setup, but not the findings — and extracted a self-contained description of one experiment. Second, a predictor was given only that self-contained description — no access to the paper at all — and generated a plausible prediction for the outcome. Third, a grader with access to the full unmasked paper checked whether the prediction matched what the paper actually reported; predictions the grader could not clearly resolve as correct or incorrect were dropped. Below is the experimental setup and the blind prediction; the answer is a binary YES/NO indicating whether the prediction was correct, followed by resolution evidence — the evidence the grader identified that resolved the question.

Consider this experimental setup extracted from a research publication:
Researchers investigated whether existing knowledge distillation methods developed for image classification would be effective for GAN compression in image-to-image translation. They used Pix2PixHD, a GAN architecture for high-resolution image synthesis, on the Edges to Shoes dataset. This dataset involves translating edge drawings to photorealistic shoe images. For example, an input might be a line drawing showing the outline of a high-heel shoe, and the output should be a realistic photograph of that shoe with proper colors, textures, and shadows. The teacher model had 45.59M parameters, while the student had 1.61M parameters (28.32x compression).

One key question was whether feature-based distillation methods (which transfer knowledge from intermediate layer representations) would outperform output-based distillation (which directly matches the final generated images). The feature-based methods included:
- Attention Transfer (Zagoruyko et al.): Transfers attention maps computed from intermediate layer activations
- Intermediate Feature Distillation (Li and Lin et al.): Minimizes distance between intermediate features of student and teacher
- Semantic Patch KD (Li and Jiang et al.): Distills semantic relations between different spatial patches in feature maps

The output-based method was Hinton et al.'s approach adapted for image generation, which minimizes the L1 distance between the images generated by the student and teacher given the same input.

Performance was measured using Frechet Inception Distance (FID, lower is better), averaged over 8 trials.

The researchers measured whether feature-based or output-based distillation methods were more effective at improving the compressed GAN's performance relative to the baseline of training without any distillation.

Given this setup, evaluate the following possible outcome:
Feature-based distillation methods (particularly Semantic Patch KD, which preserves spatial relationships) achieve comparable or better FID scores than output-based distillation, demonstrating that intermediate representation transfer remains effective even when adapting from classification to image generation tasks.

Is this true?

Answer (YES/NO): NO